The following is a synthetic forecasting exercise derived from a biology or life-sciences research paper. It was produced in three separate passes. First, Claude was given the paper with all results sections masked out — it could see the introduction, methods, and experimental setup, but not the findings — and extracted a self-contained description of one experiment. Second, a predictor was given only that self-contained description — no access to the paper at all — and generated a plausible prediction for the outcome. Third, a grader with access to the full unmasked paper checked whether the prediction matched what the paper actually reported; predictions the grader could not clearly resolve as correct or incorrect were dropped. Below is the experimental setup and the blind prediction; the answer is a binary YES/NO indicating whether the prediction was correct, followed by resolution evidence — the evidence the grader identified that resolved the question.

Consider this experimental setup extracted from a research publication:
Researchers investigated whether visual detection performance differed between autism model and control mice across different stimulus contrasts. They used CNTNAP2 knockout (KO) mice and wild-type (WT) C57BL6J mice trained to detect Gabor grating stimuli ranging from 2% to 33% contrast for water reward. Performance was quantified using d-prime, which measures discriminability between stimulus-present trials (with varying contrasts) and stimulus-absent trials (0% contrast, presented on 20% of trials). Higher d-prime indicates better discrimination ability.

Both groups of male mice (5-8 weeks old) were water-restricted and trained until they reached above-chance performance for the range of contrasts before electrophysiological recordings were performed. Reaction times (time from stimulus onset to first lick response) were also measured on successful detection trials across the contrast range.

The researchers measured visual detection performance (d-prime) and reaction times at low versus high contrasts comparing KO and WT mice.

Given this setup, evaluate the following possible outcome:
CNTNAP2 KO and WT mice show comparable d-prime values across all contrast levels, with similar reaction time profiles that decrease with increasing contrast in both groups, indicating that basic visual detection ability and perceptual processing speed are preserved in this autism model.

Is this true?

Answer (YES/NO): NO